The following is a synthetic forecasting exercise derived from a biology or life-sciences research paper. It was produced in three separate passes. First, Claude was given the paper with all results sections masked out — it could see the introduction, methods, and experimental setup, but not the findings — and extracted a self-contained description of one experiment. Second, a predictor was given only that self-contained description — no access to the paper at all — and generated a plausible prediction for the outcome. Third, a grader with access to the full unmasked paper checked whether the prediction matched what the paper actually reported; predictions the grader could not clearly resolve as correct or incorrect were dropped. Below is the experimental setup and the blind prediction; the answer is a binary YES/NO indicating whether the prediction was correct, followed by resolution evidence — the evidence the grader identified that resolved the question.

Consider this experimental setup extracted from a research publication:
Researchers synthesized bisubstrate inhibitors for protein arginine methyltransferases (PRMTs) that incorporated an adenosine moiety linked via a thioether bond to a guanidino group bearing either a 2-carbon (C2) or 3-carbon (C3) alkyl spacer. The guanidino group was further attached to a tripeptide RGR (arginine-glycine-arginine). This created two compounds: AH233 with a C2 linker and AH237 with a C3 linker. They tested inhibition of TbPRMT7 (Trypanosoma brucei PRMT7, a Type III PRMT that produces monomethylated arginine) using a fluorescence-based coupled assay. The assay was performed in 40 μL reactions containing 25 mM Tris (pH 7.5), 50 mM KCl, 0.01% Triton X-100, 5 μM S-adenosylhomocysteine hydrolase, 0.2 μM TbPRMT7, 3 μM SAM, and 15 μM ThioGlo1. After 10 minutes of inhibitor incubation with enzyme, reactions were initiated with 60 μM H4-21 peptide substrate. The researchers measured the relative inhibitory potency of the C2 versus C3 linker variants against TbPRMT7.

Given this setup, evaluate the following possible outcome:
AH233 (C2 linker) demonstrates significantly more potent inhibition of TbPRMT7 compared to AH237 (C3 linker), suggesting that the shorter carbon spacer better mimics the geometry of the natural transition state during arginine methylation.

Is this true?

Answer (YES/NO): NO